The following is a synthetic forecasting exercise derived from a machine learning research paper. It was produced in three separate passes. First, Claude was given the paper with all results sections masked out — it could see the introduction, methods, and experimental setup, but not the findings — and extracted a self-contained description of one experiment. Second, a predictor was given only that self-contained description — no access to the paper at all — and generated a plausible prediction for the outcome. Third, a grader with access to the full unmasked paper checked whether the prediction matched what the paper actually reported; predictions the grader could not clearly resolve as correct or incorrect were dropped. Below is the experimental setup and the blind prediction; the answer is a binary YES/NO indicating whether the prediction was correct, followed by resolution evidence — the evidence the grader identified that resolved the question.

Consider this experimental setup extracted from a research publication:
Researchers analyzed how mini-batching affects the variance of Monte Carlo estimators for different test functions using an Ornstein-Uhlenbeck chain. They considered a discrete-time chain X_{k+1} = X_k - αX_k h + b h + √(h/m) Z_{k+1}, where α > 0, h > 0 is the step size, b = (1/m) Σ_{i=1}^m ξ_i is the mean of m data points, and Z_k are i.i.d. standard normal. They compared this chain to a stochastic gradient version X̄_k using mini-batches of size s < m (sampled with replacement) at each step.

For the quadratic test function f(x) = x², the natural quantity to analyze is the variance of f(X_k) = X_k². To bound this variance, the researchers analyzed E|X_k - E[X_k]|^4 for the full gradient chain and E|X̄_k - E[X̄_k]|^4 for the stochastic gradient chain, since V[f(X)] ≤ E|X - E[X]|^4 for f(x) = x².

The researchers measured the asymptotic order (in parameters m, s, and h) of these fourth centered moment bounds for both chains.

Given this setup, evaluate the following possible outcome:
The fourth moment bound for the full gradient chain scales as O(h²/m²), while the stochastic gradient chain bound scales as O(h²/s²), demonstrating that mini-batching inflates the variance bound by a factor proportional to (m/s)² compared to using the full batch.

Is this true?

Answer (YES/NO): NO